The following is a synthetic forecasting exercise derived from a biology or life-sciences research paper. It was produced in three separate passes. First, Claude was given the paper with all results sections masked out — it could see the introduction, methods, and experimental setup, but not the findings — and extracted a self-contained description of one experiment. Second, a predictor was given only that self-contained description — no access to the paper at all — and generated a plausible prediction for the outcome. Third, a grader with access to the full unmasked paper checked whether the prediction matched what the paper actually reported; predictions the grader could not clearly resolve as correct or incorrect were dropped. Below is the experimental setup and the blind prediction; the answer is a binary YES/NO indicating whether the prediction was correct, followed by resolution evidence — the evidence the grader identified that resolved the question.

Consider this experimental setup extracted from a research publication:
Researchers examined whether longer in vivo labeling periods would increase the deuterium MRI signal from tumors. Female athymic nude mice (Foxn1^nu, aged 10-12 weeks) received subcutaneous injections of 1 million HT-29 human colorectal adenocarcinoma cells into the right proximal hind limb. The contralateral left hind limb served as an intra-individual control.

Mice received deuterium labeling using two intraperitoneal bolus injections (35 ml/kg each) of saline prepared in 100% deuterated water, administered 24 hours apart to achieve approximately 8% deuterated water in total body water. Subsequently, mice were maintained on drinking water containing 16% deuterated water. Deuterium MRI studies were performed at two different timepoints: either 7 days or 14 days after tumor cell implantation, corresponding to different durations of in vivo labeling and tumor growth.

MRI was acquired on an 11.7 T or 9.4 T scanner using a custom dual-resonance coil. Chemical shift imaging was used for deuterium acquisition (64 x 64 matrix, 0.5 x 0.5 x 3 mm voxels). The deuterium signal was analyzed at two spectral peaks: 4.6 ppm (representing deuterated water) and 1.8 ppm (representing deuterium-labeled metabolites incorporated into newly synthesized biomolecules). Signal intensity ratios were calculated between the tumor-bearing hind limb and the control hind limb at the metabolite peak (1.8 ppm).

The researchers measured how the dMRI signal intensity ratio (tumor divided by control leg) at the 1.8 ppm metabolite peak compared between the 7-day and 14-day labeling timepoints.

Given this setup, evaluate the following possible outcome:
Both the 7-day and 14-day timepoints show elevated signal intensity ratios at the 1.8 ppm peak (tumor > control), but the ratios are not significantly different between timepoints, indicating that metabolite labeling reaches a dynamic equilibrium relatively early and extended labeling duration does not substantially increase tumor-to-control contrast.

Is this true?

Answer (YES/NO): NO